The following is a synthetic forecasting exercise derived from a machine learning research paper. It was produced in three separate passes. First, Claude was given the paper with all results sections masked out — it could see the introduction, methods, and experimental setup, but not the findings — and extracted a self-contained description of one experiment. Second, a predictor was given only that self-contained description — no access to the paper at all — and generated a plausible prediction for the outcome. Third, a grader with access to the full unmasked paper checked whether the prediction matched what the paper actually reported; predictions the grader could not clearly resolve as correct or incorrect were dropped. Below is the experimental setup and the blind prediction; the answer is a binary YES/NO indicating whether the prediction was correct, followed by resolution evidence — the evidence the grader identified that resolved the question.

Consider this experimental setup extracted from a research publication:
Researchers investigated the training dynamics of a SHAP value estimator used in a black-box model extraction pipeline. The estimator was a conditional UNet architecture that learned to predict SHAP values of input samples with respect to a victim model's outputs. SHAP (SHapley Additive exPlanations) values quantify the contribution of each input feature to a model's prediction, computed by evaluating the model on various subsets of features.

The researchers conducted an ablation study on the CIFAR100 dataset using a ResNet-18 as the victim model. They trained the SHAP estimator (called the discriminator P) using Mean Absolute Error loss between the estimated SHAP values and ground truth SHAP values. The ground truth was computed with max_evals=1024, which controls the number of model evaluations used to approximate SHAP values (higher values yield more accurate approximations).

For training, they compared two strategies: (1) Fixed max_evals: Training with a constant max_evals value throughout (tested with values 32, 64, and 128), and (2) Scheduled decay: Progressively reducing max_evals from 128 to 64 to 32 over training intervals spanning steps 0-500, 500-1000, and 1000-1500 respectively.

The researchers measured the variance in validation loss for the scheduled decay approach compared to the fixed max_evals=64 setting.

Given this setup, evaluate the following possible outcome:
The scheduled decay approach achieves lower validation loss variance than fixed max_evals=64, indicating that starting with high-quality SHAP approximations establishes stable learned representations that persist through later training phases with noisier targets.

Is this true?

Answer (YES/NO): YES